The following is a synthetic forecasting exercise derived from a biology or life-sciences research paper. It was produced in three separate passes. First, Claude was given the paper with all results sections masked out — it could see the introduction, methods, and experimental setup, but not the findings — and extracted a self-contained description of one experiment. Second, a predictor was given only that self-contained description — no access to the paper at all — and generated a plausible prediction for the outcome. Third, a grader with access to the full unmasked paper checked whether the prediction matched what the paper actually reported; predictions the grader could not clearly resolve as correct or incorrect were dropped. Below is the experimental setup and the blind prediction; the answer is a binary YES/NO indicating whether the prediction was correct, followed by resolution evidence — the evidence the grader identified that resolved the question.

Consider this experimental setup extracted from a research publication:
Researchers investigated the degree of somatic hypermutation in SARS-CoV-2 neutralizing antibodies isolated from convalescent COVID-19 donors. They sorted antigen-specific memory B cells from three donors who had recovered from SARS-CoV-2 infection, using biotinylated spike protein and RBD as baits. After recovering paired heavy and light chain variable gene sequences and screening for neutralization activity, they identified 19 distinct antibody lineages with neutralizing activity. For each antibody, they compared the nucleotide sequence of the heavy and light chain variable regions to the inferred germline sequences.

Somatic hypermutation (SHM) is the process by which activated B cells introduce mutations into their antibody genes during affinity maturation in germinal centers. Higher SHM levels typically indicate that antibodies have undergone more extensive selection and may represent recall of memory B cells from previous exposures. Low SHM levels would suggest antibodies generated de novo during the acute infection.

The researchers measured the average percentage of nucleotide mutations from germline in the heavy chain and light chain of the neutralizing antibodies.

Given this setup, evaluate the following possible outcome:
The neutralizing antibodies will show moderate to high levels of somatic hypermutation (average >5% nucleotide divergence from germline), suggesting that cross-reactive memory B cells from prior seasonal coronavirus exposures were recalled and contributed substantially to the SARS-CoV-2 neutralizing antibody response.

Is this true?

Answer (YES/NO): NO